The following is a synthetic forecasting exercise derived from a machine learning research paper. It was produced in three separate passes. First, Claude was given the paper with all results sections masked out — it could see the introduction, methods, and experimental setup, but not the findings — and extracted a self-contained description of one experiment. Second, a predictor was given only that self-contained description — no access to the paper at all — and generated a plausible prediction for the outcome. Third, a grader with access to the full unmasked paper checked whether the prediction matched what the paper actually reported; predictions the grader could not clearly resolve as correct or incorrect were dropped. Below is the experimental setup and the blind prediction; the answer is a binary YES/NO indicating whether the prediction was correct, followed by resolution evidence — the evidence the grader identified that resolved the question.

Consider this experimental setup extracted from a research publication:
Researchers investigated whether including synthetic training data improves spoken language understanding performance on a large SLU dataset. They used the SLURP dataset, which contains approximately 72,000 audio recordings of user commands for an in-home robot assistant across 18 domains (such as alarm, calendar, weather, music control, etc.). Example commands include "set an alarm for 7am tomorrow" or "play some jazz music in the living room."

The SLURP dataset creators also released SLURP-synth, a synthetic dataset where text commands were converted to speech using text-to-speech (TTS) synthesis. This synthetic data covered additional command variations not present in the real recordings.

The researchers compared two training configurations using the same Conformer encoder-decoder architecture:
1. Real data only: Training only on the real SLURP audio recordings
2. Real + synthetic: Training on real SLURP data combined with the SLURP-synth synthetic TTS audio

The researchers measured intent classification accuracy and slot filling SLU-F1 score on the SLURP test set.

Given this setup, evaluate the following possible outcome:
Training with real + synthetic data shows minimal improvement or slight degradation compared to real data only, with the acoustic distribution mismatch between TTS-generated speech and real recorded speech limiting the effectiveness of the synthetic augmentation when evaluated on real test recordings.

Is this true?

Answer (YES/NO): NO